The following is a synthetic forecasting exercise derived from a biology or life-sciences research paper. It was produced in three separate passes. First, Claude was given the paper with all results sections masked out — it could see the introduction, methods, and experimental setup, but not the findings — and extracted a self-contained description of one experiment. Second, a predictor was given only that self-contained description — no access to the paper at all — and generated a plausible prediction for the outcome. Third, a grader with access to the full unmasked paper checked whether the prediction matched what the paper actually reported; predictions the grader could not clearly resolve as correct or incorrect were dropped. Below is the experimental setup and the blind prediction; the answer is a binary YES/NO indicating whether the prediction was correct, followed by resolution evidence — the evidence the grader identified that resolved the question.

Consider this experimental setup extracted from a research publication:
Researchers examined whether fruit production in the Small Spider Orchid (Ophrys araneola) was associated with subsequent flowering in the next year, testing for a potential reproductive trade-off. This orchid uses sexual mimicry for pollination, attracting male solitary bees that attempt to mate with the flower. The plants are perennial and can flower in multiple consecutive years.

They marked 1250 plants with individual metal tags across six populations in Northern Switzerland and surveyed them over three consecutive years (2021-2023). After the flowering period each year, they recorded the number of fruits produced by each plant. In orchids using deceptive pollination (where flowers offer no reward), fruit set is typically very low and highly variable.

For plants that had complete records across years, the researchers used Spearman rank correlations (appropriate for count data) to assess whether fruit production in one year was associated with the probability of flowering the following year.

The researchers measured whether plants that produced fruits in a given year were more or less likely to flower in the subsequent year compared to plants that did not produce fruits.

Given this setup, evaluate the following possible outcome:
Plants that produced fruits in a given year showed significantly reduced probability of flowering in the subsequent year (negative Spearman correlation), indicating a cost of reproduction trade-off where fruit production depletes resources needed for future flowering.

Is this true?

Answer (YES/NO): YES